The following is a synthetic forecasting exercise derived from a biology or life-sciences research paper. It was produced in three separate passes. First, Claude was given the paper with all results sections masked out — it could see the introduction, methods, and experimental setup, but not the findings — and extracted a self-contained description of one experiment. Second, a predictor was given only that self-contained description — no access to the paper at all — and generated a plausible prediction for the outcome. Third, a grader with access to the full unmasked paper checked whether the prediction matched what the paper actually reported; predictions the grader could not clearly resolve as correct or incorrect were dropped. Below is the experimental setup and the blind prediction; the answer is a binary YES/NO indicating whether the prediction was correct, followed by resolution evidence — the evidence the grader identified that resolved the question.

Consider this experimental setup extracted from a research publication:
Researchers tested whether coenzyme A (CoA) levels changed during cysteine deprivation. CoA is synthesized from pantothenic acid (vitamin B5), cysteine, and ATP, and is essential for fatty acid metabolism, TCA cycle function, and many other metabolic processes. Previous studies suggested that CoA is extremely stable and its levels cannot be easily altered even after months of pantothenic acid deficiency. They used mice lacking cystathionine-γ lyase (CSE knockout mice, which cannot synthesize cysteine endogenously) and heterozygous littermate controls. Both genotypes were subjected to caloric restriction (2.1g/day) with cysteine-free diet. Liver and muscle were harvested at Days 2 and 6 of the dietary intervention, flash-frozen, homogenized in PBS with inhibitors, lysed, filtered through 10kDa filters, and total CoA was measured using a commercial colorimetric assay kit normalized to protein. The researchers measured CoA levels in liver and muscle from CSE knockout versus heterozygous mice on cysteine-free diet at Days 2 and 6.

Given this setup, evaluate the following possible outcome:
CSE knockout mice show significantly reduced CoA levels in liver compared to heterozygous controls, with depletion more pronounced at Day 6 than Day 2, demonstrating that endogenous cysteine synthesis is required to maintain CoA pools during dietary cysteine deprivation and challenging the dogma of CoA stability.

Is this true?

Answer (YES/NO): YES